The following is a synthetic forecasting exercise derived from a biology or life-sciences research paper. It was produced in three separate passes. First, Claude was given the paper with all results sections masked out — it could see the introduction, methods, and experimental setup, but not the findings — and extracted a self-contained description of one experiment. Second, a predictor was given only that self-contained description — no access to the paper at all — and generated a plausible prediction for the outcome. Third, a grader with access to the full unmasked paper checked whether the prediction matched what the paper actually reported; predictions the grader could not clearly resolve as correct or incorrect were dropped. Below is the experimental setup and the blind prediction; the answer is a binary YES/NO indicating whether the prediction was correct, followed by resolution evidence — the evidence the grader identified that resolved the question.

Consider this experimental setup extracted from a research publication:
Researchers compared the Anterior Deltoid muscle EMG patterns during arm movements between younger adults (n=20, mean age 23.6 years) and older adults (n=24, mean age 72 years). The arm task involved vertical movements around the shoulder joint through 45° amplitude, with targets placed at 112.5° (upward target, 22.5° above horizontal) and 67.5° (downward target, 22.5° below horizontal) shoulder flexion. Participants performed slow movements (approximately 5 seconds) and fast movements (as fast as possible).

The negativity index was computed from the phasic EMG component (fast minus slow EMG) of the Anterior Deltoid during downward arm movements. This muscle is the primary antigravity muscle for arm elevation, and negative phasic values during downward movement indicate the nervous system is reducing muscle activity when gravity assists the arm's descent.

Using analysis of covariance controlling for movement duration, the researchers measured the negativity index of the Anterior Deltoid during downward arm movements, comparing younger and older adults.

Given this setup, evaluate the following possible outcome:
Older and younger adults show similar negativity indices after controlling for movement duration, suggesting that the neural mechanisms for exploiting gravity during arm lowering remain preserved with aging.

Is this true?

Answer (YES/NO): YES